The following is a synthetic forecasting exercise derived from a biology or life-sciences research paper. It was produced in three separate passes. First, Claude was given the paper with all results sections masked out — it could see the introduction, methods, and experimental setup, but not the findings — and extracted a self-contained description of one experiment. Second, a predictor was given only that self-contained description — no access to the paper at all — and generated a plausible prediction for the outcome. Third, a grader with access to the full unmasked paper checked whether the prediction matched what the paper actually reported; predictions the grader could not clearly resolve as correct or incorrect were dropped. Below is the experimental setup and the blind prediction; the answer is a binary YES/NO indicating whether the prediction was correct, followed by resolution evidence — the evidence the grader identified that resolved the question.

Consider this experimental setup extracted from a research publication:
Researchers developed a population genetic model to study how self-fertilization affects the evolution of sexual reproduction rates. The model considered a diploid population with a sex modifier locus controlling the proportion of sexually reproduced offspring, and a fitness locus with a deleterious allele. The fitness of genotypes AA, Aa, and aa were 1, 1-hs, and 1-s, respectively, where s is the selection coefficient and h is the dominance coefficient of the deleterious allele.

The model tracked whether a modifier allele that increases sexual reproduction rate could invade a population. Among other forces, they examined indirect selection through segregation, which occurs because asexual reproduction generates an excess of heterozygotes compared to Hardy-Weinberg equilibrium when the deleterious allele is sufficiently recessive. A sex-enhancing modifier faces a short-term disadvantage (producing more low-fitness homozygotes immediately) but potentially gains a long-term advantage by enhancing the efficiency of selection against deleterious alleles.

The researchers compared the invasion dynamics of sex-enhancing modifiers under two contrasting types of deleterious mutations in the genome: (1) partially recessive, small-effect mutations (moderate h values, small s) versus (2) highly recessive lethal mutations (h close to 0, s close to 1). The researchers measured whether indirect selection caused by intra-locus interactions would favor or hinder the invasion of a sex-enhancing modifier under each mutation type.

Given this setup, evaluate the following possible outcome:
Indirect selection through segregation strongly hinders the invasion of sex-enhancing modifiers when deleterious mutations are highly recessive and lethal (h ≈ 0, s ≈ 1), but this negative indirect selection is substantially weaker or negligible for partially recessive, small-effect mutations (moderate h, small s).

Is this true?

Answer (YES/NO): NO